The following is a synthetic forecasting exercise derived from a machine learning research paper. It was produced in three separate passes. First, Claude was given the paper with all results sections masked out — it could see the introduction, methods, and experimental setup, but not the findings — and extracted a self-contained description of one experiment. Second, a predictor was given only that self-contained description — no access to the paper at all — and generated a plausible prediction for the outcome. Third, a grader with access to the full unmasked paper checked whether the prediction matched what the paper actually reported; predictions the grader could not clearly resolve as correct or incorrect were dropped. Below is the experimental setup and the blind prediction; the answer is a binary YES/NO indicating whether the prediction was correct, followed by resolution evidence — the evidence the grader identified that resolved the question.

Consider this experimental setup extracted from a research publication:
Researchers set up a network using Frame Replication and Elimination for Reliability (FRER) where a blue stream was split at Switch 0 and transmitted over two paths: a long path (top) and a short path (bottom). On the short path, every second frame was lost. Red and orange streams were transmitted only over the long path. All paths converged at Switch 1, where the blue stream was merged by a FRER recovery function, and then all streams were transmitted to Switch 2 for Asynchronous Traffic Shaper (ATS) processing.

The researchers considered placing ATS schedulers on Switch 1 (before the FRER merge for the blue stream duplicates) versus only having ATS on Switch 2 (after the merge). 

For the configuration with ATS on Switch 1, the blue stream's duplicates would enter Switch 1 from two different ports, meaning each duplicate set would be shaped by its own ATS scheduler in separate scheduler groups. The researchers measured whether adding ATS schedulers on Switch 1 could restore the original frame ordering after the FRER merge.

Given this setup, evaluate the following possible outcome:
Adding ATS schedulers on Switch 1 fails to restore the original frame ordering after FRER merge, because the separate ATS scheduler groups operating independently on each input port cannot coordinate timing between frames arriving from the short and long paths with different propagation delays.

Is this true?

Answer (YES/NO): YES